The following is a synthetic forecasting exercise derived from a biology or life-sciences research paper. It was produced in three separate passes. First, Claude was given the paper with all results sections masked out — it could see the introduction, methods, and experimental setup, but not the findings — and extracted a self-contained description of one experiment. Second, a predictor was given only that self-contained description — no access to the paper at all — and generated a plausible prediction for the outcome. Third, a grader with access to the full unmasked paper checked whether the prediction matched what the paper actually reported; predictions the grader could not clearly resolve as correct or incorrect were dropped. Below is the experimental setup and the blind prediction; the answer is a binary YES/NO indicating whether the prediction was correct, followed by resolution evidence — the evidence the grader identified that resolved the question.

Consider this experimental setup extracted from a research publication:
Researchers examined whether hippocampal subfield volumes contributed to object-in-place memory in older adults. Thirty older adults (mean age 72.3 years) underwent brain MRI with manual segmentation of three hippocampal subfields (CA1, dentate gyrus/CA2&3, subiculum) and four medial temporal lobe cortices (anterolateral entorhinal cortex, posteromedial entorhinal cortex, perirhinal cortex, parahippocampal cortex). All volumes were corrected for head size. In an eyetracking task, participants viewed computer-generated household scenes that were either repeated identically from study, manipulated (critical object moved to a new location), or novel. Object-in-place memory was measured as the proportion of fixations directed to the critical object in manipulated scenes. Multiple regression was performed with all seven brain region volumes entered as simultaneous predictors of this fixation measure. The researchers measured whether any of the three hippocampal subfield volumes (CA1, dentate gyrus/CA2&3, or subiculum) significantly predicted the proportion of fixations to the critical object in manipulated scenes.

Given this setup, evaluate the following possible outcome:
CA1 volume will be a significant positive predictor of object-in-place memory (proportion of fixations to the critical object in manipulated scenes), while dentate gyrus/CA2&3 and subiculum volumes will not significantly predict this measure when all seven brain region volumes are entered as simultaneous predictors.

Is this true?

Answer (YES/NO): NO